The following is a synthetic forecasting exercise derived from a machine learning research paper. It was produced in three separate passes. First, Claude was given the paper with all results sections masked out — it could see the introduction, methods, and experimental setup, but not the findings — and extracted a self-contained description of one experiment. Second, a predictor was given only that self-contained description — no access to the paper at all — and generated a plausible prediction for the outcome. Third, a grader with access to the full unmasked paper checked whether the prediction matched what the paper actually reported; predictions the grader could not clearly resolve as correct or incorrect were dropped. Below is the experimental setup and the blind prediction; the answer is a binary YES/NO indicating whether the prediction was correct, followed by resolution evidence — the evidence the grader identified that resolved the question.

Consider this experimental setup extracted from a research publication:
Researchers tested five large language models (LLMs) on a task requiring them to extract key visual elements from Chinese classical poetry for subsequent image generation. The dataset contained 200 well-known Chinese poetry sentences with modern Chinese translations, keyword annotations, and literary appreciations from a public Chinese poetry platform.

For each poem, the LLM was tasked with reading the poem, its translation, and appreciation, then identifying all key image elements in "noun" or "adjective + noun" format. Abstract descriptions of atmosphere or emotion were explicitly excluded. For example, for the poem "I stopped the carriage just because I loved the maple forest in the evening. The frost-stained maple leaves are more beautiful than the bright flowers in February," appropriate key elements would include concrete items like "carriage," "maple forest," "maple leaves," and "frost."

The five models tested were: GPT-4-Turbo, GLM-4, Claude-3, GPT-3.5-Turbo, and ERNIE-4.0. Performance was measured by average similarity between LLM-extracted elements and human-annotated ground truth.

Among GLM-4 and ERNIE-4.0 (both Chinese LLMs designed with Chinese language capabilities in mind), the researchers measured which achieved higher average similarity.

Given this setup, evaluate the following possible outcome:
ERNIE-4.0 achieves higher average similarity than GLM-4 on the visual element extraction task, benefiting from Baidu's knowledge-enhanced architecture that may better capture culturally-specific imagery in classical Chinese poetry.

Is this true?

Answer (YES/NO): YES